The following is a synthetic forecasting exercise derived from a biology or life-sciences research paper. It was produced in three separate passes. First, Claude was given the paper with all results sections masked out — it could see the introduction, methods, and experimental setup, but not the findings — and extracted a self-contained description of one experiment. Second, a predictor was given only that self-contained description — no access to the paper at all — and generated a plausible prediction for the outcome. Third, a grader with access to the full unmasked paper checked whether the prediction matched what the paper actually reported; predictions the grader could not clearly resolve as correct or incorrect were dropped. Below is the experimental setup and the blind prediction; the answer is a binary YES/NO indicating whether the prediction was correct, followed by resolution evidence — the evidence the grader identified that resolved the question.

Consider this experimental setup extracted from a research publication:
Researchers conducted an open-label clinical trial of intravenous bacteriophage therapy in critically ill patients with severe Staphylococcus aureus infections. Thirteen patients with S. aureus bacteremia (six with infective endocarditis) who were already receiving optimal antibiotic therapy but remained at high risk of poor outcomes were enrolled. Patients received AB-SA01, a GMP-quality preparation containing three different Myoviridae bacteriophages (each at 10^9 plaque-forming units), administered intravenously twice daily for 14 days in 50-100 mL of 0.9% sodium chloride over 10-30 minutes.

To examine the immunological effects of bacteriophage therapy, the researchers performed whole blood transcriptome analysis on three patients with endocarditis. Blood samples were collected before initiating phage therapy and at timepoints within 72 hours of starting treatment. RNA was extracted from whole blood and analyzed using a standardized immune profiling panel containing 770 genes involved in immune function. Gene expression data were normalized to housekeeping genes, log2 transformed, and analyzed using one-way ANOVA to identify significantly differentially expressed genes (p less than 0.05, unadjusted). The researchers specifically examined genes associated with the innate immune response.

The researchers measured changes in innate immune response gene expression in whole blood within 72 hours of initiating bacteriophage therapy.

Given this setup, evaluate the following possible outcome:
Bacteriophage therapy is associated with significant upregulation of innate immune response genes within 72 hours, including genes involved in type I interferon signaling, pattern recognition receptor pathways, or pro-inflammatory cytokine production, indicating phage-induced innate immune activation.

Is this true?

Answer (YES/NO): NO